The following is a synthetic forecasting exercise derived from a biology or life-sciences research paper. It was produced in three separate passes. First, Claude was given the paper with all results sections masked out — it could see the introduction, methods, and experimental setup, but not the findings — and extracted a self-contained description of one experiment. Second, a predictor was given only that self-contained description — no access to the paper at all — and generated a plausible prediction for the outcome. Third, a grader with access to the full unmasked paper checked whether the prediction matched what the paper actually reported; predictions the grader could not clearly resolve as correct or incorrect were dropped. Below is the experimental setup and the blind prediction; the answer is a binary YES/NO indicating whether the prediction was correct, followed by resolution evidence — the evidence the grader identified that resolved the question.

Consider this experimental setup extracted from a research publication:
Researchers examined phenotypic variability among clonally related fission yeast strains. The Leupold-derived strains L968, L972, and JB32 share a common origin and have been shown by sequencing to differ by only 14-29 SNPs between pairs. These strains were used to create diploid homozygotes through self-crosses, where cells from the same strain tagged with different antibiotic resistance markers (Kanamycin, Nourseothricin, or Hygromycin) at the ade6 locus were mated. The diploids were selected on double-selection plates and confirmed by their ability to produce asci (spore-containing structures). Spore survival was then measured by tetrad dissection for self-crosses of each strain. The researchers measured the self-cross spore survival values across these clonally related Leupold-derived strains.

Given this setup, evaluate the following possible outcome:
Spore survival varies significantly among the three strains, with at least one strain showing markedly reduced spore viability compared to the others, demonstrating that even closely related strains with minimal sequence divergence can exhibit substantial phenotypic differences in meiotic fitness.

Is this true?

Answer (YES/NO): YES